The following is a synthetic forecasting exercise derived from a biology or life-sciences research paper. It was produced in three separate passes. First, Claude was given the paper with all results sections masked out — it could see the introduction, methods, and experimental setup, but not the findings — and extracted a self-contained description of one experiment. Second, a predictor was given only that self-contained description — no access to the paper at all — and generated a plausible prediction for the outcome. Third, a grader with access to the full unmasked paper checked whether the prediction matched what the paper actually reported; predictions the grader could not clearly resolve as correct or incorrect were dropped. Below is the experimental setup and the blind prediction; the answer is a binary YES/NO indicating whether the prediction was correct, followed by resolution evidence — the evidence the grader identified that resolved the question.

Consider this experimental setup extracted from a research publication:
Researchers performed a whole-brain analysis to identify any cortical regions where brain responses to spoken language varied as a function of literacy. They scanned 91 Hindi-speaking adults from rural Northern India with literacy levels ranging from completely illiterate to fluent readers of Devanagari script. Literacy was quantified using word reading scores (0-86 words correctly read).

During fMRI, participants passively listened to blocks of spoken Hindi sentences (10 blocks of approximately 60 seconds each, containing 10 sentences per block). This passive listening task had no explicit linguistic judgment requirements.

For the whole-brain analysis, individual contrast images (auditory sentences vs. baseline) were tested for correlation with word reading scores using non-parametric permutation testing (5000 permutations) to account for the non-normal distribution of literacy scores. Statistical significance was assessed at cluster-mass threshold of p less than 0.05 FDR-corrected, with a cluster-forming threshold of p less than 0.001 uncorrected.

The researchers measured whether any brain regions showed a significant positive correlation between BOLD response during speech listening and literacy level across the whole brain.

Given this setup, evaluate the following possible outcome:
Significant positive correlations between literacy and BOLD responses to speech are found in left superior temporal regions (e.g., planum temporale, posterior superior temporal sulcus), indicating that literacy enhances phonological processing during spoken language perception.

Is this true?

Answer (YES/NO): NO